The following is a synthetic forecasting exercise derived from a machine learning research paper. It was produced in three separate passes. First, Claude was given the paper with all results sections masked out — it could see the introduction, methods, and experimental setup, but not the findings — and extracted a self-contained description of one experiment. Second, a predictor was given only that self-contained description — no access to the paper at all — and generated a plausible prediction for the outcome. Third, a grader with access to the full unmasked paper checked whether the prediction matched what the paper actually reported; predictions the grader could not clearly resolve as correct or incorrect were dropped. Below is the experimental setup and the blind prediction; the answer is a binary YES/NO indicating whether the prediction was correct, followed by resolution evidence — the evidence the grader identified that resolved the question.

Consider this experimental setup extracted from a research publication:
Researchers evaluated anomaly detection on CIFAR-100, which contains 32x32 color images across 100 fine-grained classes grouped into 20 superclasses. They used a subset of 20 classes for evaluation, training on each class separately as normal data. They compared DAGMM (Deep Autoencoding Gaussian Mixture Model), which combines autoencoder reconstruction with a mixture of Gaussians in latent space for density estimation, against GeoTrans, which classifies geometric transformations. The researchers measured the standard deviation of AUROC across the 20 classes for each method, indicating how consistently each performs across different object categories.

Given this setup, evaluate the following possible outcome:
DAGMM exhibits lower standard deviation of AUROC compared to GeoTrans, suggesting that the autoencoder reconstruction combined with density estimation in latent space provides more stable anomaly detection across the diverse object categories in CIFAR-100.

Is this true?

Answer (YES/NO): YES